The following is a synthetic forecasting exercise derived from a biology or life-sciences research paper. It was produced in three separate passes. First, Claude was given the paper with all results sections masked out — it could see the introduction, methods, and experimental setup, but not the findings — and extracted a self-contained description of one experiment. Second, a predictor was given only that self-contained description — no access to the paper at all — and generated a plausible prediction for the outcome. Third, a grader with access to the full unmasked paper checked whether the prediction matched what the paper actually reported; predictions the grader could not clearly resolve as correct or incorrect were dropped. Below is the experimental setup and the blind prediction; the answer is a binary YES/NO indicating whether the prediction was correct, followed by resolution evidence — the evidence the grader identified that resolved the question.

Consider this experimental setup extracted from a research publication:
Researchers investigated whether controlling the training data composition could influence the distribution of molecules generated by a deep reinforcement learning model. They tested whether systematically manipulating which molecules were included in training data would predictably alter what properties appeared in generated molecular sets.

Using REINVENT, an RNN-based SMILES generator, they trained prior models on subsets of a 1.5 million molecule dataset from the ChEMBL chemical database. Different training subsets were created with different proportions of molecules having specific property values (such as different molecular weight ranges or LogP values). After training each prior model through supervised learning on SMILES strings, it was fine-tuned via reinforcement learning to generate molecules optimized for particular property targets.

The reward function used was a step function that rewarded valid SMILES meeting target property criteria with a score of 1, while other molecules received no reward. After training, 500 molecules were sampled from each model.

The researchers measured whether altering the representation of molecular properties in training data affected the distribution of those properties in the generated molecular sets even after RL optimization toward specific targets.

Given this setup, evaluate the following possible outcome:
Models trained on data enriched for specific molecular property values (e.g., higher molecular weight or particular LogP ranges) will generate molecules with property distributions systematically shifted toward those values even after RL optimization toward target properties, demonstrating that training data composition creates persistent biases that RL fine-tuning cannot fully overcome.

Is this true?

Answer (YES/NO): YES